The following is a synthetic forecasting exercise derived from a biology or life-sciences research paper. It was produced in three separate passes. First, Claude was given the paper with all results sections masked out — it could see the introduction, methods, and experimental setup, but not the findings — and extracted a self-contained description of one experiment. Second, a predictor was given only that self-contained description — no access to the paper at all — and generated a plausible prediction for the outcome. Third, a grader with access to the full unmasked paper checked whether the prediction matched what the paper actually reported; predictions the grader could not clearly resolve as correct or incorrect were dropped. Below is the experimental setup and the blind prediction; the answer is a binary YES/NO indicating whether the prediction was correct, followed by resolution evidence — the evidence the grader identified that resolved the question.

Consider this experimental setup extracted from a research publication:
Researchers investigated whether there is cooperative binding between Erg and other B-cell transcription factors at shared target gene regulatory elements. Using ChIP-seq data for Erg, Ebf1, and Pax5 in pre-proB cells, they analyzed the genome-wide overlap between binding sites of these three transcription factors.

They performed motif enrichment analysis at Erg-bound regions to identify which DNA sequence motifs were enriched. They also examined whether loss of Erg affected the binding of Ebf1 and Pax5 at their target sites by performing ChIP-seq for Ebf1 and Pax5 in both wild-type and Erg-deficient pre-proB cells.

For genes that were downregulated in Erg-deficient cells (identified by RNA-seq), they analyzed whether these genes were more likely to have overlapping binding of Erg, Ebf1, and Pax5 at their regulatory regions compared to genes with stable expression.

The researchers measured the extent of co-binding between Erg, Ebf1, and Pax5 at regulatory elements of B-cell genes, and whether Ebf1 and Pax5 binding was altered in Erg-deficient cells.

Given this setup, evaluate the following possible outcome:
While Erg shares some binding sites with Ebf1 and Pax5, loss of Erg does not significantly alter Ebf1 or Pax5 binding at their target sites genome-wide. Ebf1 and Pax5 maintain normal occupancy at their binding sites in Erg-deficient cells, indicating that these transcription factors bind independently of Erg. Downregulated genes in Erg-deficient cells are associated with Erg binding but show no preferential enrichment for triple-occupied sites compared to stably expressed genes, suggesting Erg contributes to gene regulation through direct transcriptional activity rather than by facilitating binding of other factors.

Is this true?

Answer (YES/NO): NO